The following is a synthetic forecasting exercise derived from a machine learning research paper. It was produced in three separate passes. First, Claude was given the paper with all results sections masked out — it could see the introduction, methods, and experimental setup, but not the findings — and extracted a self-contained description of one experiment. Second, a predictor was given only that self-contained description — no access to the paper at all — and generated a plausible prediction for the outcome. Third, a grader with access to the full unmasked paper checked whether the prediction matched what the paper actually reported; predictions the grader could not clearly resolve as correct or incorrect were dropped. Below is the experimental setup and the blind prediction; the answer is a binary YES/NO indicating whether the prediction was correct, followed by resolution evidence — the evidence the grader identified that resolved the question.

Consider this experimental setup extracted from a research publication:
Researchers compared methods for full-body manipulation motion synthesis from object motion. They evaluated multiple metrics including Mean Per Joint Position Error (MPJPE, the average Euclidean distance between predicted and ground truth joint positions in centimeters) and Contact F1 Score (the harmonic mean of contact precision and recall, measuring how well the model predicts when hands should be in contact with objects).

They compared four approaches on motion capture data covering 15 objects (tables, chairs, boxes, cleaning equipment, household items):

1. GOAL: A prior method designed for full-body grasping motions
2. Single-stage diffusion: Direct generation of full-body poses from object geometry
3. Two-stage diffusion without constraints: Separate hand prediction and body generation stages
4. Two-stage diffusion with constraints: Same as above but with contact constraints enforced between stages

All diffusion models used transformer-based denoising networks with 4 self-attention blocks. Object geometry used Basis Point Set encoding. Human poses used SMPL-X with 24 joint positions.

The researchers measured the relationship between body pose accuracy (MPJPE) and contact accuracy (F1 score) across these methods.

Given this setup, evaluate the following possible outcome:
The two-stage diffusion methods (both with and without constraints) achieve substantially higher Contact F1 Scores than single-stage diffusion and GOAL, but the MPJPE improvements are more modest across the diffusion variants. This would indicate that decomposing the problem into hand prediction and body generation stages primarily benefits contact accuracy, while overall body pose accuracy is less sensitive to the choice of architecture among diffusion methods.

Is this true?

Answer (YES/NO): YES